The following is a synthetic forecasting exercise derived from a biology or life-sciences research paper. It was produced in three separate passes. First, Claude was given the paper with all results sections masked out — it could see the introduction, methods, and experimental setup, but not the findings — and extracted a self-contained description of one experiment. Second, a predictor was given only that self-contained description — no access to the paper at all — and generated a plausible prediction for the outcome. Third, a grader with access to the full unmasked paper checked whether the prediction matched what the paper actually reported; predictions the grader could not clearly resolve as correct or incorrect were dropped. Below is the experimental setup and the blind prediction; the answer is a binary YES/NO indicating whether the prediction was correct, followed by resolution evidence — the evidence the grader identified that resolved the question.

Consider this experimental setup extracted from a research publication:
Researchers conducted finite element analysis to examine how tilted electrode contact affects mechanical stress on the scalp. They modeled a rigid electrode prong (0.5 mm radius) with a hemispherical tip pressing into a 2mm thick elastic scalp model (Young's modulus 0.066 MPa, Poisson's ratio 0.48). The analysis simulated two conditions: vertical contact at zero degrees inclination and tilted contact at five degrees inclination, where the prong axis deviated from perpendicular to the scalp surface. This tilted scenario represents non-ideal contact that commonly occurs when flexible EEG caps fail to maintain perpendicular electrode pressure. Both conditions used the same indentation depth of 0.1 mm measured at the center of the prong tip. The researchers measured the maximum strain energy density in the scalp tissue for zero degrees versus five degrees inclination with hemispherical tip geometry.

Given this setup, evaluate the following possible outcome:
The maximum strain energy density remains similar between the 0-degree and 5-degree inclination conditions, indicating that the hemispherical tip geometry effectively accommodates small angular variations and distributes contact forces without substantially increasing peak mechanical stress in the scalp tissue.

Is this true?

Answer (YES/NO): YES